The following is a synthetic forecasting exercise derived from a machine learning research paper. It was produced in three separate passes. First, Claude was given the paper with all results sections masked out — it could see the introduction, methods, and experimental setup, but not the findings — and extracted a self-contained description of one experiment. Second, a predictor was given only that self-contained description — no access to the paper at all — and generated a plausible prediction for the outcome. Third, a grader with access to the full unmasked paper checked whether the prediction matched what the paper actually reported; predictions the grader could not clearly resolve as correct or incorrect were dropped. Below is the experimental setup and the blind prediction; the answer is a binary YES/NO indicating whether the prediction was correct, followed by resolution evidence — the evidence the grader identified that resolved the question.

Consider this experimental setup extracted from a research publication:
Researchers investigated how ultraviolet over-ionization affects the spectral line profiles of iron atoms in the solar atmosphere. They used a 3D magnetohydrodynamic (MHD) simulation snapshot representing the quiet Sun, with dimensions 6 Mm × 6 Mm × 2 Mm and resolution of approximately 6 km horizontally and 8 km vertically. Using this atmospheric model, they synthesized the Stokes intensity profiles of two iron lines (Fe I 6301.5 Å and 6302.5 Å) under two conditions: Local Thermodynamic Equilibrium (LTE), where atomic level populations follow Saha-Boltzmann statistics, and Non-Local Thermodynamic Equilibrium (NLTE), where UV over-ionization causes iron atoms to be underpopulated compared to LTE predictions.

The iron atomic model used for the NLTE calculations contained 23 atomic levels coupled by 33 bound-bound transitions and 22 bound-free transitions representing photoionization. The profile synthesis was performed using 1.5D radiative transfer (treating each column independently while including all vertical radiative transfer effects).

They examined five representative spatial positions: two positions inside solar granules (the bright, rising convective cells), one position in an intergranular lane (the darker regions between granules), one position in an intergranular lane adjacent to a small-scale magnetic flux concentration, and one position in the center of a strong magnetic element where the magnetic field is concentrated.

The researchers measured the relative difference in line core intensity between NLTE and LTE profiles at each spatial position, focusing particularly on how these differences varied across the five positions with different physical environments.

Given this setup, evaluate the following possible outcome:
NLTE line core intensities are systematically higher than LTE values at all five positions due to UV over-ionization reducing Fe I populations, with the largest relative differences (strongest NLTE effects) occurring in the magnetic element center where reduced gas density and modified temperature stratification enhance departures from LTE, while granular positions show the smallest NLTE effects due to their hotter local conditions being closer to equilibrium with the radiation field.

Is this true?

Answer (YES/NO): NO